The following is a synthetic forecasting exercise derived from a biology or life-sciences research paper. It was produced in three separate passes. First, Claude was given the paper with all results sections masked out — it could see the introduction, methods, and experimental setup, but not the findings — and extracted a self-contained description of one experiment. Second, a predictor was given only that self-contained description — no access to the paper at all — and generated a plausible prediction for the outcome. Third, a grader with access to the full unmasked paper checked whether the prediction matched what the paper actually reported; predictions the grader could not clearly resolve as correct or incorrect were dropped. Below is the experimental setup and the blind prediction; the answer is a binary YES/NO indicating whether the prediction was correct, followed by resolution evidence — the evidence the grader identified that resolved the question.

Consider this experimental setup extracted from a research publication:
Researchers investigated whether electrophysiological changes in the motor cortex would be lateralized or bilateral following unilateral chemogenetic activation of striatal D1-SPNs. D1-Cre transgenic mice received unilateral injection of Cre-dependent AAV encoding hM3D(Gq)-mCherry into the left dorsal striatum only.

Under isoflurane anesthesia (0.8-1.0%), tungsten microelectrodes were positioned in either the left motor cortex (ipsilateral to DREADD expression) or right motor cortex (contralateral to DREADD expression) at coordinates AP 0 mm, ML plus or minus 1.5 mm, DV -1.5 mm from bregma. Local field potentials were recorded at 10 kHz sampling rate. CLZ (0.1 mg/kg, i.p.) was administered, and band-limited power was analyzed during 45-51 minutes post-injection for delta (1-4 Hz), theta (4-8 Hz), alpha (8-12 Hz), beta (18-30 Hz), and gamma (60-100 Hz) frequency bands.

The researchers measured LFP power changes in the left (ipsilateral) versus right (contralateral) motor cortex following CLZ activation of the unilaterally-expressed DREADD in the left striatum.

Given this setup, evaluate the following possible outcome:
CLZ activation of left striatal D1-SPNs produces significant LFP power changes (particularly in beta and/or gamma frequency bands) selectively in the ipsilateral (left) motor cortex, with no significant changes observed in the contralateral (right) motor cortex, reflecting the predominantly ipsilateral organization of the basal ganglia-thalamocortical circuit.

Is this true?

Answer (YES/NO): NO